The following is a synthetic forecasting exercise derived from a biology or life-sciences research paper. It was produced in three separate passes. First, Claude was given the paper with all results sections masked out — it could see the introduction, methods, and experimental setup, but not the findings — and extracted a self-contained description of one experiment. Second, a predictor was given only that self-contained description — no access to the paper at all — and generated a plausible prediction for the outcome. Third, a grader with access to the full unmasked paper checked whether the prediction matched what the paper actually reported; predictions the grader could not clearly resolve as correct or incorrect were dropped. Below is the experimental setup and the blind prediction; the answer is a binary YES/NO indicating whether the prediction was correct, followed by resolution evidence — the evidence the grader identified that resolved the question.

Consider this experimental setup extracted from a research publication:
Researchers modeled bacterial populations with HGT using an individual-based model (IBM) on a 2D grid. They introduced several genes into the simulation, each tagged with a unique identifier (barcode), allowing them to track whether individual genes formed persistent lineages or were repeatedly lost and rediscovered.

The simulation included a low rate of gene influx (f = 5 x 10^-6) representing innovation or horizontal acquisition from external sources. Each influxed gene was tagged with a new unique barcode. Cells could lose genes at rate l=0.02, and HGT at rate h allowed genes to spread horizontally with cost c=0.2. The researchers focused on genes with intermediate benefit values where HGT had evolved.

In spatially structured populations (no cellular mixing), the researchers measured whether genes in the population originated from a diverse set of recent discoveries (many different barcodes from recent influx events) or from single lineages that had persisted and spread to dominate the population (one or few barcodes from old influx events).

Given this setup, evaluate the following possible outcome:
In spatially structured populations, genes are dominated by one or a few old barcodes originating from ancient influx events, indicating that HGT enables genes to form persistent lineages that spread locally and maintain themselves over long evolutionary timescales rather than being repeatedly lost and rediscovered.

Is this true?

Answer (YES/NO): YES